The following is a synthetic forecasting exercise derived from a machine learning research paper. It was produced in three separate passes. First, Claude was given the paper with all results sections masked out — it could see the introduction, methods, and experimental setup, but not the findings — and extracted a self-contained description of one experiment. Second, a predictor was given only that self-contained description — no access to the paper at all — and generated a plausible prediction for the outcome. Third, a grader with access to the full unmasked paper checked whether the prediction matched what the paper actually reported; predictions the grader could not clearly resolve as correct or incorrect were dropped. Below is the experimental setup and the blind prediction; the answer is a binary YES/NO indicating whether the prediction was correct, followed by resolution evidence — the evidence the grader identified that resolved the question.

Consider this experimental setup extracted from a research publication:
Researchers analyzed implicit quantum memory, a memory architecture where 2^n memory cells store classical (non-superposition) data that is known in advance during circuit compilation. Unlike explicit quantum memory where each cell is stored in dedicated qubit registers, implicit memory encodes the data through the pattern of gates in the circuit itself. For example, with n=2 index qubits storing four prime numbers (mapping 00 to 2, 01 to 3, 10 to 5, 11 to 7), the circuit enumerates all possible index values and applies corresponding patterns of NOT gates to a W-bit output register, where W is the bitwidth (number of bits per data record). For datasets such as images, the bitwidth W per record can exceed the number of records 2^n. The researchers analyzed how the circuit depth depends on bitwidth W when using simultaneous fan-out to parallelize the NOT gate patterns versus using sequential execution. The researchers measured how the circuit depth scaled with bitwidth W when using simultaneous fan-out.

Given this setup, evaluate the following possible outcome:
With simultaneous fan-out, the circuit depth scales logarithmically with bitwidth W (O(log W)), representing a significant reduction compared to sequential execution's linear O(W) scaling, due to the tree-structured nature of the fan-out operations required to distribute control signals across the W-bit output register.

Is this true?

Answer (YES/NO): NO